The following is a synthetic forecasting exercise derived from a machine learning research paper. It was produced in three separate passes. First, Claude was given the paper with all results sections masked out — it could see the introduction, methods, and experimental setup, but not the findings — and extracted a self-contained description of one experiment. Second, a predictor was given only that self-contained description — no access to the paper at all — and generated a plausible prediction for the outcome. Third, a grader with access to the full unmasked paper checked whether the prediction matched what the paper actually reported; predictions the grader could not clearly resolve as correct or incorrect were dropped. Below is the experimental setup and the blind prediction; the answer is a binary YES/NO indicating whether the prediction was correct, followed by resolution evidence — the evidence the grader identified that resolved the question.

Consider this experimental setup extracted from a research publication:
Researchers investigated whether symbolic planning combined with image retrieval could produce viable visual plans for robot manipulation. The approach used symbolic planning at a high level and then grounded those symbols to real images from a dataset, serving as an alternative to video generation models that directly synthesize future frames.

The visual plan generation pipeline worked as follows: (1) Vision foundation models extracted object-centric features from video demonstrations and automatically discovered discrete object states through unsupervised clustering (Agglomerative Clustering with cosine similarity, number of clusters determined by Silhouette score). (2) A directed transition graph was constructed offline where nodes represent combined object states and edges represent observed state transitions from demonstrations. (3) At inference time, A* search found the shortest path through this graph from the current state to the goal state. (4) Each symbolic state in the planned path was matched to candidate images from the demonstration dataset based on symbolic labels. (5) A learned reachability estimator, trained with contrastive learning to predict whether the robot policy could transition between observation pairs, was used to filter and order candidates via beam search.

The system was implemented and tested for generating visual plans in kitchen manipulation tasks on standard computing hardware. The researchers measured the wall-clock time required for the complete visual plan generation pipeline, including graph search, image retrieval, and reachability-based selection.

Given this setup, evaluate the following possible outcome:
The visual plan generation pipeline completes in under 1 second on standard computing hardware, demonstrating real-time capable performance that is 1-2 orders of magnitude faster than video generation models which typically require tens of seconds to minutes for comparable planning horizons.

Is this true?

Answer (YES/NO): NO